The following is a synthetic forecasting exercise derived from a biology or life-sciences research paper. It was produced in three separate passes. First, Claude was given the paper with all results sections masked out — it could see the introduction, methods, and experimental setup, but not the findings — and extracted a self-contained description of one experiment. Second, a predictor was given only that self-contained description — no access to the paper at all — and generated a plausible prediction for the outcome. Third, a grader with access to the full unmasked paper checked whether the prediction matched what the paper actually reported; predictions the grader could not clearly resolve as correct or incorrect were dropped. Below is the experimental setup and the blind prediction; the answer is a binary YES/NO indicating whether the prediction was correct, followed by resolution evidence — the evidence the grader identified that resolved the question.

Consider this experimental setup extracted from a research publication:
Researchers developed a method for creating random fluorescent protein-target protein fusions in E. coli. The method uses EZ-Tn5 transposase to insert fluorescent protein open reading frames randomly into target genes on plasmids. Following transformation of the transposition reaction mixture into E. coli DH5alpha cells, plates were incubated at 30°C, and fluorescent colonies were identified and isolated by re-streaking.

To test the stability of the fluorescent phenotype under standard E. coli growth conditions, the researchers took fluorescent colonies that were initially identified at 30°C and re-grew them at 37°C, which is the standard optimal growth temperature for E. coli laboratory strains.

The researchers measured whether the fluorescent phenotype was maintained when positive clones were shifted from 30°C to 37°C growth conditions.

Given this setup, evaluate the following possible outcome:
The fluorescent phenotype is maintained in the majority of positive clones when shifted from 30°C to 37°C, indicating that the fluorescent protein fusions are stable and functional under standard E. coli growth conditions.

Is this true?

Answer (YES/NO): NO